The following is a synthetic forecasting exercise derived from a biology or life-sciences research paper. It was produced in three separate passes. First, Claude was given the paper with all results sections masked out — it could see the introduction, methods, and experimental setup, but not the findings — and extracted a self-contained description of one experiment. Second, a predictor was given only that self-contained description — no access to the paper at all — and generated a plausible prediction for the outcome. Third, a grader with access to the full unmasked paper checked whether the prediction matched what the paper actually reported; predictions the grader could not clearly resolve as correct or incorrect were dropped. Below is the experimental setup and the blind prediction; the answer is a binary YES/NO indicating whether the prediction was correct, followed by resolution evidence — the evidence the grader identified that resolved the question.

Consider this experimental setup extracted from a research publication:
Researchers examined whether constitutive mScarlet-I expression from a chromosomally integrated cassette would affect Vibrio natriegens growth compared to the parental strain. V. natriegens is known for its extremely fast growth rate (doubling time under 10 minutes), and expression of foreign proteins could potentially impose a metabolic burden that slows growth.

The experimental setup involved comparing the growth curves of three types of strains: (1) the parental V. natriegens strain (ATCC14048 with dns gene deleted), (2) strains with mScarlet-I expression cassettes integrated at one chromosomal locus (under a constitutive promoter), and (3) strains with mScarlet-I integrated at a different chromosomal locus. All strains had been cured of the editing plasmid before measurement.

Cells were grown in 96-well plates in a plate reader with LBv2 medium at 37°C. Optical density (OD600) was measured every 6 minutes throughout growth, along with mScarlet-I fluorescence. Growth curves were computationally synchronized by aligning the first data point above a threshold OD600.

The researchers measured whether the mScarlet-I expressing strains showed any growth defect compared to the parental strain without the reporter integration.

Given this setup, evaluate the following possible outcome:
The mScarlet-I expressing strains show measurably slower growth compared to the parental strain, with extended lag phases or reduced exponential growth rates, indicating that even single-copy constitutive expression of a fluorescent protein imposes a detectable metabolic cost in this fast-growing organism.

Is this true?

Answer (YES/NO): NO